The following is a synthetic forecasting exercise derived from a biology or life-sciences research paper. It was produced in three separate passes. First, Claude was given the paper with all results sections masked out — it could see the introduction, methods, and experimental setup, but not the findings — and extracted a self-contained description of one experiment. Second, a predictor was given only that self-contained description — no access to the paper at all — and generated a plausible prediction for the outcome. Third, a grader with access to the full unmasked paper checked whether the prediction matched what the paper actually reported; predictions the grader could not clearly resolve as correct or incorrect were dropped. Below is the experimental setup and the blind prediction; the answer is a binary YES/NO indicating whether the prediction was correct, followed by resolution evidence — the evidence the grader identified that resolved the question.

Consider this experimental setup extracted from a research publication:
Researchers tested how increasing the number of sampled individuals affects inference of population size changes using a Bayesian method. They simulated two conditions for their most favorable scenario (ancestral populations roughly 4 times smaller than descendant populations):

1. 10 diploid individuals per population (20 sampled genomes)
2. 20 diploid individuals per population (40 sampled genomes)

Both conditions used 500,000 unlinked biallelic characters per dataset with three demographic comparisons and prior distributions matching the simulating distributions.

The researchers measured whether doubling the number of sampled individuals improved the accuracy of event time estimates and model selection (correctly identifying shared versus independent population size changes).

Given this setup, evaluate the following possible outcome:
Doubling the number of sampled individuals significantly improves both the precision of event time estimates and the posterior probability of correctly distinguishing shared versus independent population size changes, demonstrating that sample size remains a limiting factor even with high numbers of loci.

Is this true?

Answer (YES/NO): NO